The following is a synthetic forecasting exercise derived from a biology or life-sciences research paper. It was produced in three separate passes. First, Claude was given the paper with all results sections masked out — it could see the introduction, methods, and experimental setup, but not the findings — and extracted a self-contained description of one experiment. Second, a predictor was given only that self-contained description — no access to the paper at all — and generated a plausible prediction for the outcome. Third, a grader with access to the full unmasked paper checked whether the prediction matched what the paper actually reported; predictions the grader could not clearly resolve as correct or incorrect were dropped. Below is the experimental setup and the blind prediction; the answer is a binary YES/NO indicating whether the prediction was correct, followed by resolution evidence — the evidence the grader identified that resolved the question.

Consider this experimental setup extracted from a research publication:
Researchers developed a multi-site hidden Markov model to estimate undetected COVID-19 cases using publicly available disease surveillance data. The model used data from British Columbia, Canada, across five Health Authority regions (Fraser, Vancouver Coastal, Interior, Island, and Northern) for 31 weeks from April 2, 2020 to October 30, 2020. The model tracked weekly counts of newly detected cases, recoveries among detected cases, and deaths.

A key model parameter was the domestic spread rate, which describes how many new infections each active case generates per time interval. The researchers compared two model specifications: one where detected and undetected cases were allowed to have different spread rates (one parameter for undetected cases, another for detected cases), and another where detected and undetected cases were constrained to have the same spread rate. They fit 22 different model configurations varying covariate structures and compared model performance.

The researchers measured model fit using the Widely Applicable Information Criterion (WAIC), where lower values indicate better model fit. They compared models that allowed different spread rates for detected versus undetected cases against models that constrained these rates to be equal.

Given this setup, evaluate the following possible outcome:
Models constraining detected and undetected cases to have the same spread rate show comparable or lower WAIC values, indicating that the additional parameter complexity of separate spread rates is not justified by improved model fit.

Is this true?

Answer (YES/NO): NO